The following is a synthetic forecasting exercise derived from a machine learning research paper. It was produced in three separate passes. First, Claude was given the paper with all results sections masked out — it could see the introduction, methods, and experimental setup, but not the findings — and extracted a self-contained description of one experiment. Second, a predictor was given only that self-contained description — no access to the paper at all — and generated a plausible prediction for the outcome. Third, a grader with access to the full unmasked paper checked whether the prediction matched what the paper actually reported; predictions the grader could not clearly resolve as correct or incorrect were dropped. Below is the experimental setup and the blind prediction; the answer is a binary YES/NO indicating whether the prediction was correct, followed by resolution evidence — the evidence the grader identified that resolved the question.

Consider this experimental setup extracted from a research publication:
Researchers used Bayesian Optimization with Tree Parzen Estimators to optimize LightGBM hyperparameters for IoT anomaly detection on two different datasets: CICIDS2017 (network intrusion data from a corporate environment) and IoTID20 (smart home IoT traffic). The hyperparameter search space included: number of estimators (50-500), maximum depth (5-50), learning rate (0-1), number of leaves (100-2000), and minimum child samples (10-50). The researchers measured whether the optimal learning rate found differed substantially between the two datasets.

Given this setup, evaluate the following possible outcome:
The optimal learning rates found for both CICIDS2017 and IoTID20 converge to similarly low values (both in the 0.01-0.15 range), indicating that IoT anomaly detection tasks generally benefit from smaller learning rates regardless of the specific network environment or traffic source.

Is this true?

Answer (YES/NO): NO